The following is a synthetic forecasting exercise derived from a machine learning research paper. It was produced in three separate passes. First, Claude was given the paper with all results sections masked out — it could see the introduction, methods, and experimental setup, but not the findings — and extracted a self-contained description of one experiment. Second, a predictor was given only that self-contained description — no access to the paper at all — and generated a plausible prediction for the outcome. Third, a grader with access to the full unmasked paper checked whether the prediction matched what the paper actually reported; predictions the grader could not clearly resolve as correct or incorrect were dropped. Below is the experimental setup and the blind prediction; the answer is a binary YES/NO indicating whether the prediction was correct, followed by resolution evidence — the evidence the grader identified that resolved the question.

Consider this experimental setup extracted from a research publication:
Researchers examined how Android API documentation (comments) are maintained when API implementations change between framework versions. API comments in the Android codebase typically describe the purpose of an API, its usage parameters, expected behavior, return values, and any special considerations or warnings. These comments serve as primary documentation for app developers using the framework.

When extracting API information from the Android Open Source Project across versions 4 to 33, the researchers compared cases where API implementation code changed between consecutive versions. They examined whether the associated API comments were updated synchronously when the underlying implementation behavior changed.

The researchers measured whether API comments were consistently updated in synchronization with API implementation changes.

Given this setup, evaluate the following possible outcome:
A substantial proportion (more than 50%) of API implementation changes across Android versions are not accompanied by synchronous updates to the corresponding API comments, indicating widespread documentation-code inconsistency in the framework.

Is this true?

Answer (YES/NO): NO